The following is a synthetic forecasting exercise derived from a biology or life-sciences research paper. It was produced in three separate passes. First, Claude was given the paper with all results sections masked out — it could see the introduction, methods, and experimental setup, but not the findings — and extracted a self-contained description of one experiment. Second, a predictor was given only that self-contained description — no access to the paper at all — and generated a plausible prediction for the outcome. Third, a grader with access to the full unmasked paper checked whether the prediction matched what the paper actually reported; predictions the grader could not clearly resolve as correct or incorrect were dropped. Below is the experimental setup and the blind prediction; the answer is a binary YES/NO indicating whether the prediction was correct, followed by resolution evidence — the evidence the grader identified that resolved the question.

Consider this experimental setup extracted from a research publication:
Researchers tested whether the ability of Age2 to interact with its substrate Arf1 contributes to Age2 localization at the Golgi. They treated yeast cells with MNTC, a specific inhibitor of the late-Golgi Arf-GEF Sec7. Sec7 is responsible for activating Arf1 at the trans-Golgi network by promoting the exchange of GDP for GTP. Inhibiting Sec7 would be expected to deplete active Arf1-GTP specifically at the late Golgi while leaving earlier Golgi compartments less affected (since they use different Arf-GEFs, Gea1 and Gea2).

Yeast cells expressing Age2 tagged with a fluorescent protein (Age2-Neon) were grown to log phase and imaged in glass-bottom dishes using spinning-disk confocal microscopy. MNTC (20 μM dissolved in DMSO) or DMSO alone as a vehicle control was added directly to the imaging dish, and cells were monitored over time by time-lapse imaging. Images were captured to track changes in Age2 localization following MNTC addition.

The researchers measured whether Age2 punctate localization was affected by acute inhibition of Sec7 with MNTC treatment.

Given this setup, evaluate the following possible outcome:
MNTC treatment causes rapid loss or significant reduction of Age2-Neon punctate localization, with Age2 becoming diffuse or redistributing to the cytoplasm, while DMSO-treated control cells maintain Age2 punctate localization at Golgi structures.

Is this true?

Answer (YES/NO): YES